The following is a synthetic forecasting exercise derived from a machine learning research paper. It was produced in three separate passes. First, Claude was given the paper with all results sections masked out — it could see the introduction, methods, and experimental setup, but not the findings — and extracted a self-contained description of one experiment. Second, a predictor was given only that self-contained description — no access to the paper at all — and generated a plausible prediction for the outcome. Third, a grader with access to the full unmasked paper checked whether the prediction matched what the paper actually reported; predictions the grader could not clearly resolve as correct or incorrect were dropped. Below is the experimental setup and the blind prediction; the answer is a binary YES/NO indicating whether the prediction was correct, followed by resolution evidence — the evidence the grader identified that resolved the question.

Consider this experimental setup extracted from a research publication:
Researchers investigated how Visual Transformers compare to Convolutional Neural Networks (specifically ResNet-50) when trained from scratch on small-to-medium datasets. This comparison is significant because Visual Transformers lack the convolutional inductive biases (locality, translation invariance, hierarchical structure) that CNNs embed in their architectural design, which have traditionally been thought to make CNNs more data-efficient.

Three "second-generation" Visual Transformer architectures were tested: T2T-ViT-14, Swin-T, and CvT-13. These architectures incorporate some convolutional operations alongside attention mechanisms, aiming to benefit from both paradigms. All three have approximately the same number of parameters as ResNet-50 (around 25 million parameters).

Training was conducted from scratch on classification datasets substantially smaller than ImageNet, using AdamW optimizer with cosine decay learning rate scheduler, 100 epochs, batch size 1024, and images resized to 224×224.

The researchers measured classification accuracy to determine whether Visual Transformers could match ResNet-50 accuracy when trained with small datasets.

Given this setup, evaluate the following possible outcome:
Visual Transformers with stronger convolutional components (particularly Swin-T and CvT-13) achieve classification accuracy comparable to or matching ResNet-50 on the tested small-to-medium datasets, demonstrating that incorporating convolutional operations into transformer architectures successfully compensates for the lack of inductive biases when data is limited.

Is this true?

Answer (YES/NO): NO